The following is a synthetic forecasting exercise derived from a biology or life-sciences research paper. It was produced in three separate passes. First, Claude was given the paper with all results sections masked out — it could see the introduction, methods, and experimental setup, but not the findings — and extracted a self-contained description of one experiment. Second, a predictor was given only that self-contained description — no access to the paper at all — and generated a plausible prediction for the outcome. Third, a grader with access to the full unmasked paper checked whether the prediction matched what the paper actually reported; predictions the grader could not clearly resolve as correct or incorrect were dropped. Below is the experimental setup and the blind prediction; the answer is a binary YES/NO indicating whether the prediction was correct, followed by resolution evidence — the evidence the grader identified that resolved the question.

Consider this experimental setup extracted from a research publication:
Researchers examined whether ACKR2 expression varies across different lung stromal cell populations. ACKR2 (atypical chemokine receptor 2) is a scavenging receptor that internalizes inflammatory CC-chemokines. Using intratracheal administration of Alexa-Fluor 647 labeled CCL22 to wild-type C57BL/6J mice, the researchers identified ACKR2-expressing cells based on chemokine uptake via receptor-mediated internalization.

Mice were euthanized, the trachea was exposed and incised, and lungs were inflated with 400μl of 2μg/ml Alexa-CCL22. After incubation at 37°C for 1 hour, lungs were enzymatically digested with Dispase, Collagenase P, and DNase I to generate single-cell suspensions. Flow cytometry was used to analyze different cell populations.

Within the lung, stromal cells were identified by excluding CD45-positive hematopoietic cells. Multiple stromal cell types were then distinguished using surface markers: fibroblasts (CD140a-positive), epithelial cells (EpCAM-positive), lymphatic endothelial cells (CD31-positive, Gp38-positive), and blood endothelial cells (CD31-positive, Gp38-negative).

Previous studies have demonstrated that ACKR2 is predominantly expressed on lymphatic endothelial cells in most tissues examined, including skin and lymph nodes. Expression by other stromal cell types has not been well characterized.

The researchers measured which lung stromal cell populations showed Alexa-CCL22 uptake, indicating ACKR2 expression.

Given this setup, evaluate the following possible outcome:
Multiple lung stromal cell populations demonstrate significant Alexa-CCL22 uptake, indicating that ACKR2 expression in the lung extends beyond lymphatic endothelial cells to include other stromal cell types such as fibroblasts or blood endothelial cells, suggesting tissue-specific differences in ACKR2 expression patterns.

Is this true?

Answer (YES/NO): YES